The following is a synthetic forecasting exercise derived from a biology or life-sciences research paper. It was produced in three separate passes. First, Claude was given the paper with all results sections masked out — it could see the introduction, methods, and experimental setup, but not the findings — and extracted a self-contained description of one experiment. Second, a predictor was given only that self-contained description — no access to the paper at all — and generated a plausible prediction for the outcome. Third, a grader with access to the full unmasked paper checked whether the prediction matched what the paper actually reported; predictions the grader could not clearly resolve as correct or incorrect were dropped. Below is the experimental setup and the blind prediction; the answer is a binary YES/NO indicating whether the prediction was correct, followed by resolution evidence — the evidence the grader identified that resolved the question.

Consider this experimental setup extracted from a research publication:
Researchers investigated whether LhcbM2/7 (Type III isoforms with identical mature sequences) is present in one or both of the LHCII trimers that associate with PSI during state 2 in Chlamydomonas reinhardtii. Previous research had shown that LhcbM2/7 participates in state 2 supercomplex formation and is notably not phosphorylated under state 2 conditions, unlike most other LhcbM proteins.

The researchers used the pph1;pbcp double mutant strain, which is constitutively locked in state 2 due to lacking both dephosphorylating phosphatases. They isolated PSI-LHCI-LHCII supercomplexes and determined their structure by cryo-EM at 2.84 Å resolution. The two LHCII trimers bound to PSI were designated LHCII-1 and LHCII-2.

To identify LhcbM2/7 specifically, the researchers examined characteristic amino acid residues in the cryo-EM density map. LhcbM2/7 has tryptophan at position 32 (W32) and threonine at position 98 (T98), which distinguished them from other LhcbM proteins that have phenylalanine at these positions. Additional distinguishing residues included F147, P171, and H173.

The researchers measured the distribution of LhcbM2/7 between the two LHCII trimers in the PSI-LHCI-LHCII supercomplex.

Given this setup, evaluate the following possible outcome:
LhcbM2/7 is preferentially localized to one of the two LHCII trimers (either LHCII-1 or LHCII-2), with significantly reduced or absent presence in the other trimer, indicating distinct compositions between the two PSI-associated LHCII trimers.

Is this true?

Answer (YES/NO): NO